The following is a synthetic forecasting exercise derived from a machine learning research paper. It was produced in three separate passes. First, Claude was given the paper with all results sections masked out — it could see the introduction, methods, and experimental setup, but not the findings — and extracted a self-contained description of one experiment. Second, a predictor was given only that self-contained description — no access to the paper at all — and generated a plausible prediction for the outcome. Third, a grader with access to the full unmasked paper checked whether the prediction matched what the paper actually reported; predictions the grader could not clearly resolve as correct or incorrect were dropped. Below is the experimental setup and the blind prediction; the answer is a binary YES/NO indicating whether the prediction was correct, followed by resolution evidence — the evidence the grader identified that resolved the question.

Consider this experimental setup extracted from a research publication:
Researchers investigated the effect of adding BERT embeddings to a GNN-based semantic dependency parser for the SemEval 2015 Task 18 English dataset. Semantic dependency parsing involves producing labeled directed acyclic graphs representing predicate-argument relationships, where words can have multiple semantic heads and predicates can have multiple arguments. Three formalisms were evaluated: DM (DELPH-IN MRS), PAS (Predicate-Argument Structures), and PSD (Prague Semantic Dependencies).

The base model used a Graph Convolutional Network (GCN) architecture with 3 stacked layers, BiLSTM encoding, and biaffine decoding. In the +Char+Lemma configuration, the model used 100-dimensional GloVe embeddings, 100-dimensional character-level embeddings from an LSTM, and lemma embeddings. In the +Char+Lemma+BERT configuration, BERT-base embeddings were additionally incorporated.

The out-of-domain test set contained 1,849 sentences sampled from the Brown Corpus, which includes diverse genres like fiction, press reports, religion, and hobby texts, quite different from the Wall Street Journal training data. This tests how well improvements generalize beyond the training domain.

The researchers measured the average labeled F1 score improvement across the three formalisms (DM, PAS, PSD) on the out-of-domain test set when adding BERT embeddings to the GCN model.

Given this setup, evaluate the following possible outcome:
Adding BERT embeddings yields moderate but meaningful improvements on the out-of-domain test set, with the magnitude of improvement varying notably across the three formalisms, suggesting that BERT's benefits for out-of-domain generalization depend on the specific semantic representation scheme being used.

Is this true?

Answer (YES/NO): YES